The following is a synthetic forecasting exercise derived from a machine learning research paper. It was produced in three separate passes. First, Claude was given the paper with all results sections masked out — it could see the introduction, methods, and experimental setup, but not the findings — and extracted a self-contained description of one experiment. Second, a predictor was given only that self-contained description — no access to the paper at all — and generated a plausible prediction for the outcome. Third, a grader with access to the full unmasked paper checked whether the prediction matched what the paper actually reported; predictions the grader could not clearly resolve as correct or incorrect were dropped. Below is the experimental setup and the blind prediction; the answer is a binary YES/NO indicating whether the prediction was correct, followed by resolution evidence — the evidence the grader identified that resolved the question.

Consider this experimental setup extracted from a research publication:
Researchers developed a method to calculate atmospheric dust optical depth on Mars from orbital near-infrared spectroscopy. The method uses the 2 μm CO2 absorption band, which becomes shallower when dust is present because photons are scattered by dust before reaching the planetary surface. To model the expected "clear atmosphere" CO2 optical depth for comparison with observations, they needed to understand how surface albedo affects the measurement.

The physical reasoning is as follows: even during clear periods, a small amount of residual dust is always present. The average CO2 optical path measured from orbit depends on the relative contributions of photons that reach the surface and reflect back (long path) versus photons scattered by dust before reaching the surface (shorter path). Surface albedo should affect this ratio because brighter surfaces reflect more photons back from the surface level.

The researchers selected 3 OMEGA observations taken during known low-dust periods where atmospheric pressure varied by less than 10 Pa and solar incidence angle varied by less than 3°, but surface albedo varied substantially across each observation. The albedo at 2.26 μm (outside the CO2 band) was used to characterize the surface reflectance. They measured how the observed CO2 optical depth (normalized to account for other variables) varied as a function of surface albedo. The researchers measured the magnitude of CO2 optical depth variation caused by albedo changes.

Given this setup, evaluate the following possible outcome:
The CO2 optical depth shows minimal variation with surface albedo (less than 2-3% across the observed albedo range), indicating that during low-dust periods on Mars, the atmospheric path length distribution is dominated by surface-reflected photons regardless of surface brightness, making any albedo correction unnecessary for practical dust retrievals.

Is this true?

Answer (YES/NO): NO